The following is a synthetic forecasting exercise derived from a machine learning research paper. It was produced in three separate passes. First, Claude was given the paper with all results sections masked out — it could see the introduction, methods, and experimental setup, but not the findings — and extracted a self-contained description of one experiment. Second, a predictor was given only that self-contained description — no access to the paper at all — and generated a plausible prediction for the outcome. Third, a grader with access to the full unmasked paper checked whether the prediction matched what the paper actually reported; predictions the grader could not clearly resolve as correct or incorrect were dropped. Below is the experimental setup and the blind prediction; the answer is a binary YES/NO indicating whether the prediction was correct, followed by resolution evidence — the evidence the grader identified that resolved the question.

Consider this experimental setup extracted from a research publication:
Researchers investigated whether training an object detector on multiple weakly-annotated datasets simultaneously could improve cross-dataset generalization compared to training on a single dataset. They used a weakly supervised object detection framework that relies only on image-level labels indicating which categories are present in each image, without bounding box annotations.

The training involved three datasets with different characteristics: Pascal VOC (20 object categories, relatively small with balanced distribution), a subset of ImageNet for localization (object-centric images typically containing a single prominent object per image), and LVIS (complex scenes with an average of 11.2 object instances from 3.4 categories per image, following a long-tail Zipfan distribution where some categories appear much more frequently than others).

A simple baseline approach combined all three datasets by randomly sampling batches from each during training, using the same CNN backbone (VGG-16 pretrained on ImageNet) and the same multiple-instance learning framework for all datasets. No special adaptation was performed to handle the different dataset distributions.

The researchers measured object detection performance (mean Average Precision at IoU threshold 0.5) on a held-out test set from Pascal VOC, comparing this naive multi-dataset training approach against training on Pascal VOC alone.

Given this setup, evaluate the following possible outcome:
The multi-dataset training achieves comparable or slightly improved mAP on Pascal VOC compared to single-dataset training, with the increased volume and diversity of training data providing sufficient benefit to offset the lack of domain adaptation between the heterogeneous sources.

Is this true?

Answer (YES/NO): NO